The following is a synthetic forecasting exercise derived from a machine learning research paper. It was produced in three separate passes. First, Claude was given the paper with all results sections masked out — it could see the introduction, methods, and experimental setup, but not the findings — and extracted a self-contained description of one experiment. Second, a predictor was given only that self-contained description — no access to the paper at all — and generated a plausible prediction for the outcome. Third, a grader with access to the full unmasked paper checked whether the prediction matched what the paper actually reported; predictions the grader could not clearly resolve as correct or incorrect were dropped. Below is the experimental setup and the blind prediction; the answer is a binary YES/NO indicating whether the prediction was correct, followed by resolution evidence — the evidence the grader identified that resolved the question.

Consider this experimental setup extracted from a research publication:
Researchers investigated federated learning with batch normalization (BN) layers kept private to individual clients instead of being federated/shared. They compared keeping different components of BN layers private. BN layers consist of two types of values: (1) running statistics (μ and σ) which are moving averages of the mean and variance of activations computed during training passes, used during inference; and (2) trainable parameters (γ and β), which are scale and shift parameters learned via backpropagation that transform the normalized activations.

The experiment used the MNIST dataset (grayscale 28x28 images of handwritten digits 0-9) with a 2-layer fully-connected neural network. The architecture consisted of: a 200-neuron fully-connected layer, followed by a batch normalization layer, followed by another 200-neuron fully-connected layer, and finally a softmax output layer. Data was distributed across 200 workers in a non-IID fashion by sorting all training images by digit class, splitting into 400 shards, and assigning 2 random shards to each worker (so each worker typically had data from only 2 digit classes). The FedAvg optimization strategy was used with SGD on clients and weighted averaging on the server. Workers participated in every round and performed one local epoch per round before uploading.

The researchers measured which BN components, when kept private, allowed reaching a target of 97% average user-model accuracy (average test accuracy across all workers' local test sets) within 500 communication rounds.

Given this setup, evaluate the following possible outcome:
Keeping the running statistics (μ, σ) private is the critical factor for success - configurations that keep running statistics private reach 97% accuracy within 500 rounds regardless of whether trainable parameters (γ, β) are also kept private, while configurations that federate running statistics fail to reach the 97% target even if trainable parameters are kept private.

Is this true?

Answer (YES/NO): NO